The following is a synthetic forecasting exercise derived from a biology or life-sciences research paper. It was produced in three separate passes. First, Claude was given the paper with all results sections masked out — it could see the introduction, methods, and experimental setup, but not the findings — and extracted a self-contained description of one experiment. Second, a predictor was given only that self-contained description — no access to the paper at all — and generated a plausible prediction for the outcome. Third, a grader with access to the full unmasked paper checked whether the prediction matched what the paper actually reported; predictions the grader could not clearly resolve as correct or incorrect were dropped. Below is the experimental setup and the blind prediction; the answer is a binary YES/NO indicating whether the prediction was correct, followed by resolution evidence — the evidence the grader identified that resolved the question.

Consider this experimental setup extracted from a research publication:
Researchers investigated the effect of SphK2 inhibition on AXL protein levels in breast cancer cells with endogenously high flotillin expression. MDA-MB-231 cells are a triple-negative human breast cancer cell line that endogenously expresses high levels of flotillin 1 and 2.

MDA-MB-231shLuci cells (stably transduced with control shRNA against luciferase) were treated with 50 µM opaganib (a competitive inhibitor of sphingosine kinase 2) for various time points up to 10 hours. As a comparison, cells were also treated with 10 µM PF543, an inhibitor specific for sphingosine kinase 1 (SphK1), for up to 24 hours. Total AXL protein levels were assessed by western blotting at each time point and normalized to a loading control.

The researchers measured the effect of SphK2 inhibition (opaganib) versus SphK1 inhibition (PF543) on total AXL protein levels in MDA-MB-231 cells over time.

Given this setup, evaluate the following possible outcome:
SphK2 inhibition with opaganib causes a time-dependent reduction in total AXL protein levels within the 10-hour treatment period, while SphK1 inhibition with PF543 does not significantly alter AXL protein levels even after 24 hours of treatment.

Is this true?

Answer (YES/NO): YES